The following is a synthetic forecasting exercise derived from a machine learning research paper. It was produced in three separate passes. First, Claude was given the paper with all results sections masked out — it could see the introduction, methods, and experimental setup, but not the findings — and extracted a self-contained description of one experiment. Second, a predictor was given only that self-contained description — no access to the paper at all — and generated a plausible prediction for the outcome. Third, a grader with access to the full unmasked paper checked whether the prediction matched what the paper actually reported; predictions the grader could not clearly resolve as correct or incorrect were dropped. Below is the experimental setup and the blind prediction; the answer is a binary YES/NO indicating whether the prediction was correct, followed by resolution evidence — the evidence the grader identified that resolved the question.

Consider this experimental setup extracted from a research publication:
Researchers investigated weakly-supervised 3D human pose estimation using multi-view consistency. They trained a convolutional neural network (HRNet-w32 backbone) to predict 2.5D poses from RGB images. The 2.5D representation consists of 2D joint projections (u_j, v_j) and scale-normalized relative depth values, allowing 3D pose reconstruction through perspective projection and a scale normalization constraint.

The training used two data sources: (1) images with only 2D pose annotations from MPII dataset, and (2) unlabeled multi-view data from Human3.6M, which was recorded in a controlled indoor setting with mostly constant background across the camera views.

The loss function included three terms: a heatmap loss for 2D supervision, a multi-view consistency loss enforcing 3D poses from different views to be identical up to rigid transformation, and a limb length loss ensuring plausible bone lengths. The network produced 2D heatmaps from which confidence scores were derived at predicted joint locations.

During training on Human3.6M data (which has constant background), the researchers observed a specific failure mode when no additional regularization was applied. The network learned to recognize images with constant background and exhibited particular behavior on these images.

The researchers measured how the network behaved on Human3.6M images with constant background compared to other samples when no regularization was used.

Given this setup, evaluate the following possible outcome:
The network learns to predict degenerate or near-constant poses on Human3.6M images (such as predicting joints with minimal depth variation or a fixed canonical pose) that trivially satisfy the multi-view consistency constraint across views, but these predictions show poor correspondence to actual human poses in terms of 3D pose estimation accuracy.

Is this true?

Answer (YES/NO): YES